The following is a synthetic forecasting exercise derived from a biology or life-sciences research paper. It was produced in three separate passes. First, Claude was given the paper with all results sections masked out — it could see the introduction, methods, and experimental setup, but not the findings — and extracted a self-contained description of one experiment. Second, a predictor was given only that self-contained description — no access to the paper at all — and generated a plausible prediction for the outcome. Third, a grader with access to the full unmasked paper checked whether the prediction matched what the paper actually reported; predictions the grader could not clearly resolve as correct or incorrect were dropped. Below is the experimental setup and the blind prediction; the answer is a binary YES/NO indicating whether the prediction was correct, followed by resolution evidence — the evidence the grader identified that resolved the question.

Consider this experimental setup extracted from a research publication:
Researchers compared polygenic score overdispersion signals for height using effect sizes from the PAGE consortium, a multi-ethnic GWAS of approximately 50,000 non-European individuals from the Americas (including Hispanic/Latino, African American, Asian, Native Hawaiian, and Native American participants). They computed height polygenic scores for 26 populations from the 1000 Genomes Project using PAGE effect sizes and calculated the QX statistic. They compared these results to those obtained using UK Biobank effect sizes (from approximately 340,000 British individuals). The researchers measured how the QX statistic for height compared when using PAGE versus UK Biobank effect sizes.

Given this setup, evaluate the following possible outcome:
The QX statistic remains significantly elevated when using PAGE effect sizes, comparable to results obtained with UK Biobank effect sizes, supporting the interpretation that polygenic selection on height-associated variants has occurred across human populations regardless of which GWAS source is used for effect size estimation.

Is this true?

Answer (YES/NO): NO